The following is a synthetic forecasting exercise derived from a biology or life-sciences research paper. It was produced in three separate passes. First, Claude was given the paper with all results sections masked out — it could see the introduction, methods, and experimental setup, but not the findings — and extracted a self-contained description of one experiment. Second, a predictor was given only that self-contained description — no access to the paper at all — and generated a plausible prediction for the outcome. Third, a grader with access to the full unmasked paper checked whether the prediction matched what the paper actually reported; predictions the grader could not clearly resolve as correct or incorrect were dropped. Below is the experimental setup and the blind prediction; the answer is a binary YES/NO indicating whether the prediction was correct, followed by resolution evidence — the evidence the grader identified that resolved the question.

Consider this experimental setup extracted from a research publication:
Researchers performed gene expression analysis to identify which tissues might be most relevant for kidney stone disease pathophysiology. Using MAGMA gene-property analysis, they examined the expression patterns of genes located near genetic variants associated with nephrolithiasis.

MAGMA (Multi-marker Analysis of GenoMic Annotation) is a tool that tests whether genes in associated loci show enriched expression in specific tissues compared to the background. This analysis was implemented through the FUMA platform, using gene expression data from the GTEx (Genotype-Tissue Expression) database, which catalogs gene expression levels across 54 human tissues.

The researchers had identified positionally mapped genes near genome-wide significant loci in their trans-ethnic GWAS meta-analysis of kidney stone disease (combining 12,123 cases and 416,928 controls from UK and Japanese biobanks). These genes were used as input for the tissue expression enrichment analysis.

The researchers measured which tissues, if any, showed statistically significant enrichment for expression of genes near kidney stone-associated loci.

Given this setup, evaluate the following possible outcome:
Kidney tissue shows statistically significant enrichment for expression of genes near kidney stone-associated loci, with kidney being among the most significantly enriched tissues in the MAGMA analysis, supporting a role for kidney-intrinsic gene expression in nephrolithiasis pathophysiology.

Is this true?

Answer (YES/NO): YES